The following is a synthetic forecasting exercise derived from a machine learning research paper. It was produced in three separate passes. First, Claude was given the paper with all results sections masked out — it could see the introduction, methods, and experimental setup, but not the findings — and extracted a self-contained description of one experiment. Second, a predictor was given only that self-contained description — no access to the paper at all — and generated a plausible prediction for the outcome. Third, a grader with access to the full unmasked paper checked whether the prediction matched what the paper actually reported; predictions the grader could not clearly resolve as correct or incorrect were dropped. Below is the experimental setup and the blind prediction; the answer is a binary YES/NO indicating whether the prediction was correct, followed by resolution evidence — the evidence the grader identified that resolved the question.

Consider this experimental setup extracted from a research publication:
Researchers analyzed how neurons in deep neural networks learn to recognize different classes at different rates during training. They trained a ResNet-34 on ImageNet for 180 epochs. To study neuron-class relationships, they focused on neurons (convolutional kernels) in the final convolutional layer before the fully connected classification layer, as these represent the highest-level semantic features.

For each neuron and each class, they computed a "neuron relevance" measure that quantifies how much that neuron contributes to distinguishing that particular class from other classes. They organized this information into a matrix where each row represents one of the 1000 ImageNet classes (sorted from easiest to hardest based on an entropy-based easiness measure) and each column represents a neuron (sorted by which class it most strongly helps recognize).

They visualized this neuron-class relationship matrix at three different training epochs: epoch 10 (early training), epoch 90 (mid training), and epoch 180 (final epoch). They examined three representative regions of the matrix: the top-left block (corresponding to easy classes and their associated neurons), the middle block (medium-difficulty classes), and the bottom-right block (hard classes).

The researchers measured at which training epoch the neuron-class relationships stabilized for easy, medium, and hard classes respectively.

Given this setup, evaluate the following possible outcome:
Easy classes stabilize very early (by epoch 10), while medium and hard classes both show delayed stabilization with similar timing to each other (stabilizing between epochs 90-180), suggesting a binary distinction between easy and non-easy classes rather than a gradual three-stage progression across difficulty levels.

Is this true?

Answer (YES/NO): NO